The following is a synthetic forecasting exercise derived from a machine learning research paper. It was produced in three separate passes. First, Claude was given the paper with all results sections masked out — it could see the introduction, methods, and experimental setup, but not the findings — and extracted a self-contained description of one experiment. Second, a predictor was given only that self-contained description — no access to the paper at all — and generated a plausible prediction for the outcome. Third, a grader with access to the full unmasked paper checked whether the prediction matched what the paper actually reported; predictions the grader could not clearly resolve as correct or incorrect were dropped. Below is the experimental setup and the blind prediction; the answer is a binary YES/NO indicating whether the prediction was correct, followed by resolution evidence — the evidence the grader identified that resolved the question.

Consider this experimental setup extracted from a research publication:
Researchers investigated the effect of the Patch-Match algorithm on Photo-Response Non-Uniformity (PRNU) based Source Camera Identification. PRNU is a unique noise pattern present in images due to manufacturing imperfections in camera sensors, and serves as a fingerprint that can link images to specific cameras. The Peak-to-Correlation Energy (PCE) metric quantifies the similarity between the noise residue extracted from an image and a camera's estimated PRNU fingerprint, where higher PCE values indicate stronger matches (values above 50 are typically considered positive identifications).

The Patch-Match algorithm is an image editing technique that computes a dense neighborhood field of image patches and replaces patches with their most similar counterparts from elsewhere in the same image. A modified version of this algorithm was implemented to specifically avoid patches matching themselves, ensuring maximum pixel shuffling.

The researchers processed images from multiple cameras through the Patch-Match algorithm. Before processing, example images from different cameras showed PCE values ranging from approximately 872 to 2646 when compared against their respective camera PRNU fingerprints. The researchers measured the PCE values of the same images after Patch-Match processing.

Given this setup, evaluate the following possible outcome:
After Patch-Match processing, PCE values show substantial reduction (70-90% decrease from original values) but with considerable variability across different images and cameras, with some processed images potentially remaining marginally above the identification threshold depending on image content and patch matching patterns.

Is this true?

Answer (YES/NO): NO